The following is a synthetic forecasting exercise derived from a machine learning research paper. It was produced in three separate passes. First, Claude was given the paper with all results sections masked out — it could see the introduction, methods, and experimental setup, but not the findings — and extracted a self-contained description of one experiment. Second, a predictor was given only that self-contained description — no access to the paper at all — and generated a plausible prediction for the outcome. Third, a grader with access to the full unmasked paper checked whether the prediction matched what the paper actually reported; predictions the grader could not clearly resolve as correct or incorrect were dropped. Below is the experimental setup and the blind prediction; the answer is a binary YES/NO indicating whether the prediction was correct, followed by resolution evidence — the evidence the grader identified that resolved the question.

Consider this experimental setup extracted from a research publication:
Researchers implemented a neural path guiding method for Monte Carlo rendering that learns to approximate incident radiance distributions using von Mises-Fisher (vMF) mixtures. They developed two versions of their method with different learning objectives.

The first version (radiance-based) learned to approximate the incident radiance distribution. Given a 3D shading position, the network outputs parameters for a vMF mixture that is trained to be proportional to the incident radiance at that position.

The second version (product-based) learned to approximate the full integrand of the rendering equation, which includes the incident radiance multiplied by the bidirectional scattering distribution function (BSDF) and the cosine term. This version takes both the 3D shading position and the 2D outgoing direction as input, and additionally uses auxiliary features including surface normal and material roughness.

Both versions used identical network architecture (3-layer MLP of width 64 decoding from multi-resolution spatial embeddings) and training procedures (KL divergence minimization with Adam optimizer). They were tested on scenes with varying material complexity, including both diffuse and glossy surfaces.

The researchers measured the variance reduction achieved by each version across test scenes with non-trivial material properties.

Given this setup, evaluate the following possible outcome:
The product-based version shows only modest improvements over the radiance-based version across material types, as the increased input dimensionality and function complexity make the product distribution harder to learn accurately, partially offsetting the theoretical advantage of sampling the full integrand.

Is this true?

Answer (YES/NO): NO